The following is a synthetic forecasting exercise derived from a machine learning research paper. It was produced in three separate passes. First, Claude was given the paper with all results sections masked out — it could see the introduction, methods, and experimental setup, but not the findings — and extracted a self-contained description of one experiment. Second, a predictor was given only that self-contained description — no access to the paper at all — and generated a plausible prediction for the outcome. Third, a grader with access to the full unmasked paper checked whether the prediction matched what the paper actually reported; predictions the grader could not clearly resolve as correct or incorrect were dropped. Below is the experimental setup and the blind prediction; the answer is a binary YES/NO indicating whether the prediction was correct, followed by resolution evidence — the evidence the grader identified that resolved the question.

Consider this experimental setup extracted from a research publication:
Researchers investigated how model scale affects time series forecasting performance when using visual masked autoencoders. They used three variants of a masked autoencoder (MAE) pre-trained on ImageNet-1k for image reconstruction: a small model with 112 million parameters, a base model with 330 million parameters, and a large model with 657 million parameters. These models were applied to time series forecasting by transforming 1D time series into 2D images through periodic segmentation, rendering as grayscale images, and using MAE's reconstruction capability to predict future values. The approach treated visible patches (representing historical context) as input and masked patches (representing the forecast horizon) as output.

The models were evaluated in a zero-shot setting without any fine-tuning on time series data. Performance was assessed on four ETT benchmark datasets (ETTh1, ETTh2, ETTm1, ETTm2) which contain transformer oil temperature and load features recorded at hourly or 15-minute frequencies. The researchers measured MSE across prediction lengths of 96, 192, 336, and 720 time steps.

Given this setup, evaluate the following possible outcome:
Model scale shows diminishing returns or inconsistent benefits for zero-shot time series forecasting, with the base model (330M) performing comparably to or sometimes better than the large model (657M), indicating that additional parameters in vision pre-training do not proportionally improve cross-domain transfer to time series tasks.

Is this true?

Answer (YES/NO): YES